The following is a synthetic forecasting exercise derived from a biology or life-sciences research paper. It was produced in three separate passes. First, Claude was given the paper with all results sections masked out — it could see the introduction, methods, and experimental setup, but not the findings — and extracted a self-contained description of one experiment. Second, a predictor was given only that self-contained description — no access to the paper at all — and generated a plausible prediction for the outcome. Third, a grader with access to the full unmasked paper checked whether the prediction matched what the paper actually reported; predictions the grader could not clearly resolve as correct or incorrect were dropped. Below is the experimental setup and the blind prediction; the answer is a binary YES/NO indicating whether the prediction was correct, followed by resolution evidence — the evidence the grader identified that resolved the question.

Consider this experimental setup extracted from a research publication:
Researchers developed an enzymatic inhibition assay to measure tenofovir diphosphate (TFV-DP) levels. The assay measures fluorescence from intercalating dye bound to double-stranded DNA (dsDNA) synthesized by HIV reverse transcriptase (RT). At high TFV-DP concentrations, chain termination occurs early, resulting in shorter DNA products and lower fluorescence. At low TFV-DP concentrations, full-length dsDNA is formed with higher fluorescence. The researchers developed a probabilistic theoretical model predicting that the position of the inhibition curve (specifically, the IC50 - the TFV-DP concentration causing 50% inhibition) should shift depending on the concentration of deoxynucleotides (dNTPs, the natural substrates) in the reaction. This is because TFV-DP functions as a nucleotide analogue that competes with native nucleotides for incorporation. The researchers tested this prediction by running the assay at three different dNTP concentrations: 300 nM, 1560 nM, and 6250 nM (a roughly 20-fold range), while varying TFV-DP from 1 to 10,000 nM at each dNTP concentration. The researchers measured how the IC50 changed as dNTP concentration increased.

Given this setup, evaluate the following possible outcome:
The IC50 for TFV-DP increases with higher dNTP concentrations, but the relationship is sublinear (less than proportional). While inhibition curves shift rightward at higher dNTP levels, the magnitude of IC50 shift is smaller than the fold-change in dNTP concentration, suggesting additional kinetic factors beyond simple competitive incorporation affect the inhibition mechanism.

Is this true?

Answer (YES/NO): NO